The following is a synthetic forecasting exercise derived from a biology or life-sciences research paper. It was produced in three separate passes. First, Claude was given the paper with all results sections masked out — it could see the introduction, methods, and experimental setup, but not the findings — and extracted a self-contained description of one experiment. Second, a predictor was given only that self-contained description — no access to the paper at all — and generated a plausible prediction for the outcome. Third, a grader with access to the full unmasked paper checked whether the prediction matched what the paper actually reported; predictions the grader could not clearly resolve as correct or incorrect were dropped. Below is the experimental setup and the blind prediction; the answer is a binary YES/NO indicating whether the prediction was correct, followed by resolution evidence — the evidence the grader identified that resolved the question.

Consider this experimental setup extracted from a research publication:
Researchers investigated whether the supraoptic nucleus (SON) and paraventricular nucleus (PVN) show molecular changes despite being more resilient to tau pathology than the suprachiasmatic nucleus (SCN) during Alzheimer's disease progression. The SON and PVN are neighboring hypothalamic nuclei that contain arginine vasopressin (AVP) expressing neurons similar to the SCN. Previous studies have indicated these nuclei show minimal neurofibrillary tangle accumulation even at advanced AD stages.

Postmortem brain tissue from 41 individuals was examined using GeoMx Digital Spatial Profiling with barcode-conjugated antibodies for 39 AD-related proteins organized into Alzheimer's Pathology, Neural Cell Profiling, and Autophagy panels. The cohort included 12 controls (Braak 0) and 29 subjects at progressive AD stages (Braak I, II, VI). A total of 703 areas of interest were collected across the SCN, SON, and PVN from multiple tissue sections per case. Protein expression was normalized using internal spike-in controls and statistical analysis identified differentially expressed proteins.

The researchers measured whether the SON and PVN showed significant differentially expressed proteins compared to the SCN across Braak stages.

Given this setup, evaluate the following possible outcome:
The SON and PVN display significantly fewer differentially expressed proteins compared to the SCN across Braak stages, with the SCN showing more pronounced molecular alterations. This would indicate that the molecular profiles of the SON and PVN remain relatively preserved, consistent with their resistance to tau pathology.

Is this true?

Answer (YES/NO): YES